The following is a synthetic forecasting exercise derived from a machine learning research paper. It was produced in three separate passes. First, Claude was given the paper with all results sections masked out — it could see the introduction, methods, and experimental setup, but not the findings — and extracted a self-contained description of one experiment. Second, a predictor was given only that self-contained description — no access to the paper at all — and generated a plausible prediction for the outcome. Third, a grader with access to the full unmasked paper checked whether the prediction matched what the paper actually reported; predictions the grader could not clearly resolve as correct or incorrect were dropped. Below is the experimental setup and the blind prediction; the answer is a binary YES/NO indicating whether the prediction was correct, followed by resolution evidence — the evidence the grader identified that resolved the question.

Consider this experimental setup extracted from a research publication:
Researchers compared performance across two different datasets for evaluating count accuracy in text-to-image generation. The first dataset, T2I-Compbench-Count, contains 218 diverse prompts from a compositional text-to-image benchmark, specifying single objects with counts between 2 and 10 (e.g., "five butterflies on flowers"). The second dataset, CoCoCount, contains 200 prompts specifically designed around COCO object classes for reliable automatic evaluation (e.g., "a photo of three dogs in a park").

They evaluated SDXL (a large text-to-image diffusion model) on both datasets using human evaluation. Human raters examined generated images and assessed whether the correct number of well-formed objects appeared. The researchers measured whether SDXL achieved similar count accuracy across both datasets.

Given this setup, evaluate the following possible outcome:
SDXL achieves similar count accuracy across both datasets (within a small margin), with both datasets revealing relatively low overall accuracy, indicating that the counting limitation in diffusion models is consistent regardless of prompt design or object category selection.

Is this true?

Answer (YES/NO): YES